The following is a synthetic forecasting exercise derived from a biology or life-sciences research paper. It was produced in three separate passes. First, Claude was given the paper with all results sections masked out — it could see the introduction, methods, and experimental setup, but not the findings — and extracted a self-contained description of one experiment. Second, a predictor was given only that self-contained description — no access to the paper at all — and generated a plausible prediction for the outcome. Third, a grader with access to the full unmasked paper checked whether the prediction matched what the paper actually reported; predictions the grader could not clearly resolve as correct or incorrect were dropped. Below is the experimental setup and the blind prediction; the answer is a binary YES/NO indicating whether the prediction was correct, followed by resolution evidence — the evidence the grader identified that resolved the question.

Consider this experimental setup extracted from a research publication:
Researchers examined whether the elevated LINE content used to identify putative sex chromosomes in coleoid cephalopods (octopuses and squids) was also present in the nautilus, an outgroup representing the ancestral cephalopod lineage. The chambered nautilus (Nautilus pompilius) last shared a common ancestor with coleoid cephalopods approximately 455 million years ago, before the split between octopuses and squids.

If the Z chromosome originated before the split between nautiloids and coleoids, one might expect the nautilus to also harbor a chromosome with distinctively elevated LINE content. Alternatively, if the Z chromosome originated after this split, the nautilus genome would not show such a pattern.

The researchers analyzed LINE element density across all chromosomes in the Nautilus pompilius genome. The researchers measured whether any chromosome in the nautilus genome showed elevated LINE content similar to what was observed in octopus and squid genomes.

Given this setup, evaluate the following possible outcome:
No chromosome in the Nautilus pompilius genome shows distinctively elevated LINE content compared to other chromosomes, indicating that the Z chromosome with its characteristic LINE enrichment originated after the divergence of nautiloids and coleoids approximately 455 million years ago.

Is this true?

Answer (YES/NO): YES